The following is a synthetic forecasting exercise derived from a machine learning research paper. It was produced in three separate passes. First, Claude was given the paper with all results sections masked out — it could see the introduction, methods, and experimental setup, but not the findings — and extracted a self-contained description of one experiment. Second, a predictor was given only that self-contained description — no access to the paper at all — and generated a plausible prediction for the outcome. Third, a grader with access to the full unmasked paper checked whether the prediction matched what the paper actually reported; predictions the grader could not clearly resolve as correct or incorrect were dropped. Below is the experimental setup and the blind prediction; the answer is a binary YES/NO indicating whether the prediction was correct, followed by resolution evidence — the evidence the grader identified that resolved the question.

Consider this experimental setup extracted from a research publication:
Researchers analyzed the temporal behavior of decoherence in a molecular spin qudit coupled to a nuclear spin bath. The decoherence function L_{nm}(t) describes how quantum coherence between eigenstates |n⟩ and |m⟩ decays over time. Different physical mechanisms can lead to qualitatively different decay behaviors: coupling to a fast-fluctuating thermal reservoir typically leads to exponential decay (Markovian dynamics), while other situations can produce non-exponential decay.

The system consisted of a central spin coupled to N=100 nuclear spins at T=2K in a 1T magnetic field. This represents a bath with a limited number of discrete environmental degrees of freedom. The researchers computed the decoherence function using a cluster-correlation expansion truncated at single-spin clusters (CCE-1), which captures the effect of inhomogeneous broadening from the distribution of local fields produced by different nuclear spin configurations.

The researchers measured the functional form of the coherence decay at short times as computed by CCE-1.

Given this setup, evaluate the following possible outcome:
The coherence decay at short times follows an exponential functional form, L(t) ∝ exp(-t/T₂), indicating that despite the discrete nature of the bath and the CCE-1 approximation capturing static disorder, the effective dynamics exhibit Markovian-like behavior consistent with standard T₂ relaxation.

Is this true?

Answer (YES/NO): NO